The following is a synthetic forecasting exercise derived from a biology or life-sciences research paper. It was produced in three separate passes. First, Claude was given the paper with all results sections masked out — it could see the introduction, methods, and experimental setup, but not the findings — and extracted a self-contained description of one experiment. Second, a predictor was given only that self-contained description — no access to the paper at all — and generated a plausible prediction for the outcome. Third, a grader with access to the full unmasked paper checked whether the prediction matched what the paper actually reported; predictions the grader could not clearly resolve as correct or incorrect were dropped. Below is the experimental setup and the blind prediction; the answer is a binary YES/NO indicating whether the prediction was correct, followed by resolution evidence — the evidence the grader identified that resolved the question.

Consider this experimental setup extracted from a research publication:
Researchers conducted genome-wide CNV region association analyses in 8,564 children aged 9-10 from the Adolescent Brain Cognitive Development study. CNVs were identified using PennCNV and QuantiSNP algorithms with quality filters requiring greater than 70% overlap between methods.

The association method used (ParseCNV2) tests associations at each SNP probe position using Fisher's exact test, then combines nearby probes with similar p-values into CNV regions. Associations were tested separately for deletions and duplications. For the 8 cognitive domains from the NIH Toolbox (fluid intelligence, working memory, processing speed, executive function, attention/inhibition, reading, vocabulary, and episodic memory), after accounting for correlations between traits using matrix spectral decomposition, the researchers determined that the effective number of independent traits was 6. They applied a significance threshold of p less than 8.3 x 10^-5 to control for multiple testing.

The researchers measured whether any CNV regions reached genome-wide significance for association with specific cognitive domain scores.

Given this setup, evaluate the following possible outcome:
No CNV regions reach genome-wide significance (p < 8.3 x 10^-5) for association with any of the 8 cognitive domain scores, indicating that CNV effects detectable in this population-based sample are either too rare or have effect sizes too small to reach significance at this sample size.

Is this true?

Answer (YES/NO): NO